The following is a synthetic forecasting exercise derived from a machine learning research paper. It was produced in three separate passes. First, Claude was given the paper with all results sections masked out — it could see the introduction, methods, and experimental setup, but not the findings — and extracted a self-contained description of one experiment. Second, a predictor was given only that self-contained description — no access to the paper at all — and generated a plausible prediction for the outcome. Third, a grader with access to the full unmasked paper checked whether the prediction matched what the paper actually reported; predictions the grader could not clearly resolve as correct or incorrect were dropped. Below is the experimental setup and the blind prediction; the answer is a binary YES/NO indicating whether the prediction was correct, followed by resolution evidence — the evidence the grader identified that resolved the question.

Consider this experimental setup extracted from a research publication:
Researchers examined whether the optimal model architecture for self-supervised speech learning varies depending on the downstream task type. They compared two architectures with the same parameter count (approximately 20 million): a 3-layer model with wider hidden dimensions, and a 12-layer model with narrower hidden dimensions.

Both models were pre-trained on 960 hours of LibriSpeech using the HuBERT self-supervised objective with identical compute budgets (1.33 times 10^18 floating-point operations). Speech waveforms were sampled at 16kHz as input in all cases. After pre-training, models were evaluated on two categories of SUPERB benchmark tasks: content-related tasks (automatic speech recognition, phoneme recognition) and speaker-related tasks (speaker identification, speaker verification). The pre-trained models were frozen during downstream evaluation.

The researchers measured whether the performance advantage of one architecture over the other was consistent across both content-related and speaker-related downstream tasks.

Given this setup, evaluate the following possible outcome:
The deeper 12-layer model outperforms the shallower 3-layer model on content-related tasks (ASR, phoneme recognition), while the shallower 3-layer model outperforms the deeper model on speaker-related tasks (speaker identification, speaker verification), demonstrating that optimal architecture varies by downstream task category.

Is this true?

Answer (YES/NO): NO